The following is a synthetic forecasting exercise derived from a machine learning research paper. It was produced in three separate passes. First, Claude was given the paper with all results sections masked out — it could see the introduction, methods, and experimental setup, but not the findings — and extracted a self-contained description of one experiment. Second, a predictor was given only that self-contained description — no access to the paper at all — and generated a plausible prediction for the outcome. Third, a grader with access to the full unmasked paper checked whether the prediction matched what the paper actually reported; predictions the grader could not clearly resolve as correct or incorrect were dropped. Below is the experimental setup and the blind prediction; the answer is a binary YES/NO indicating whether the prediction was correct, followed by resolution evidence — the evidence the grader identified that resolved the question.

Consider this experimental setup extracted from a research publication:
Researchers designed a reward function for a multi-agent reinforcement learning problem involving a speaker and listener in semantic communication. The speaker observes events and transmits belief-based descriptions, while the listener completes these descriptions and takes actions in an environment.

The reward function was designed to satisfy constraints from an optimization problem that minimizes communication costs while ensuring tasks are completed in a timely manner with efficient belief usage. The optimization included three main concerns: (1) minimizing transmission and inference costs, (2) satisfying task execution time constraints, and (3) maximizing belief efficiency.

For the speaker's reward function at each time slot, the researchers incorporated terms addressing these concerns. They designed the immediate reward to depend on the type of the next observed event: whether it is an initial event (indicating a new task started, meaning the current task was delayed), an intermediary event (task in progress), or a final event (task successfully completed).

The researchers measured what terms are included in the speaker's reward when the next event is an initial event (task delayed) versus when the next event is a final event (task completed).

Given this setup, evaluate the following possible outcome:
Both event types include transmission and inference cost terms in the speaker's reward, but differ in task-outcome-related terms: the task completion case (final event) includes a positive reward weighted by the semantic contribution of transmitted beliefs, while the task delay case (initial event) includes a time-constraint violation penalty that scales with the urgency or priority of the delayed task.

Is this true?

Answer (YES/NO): NO